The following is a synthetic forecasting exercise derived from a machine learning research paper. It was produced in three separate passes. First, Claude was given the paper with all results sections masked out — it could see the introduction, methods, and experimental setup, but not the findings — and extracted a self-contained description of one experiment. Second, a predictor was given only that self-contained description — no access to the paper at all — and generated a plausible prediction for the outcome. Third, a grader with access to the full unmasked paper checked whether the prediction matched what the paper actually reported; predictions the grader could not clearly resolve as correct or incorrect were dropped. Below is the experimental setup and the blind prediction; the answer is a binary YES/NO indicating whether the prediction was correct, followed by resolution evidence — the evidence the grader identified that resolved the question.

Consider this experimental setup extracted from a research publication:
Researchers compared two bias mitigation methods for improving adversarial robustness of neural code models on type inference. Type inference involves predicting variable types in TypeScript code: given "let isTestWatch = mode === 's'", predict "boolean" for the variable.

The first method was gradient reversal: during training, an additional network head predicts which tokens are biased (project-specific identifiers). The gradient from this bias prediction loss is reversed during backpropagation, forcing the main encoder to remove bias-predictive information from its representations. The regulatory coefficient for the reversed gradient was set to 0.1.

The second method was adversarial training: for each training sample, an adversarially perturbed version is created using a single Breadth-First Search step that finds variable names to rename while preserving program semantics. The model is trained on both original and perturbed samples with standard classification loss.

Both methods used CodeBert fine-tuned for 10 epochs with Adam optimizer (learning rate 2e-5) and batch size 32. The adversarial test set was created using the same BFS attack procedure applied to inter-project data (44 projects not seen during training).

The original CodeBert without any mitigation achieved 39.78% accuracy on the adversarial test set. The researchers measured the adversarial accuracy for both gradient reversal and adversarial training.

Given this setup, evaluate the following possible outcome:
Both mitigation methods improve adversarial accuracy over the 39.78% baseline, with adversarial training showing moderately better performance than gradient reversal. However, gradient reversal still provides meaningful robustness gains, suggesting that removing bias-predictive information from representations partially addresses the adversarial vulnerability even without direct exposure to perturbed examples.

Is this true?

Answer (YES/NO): NO